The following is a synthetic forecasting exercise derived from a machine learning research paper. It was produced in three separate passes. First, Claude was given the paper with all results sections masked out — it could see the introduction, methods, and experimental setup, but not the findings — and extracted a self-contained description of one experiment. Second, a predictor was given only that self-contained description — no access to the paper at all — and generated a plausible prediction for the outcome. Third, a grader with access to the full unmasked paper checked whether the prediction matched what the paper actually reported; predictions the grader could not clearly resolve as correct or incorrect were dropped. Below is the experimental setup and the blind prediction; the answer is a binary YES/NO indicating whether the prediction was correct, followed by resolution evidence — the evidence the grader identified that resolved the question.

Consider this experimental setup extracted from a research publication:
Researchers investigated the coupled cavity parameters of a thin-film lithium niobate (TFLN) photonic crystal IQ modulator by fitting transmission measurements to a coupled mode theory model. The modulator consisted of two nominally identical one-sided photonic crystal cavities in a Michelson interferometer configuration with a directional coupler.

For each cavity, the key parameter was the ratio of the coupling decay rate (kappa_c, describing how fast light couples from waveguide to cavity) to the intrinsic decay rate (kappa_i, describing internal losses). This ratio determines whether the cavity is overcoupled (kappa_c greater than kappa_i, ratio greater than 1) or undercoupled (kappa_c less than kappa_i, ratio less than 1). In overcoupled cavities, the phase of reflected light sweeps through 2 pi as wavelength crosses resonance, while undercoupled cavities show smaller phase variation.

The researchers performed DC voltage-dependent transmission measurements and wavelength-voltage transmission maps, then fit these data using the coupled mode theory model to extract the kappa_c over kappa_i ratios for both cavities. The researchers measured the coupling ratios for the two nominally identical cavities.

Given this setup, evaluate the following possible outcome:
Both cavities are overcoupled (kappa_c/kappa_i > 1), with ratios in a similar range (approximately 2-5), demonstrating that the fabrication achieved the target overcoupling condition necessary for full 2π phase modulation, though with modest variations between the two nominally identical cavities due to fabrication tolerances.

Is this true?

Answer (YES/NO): NO